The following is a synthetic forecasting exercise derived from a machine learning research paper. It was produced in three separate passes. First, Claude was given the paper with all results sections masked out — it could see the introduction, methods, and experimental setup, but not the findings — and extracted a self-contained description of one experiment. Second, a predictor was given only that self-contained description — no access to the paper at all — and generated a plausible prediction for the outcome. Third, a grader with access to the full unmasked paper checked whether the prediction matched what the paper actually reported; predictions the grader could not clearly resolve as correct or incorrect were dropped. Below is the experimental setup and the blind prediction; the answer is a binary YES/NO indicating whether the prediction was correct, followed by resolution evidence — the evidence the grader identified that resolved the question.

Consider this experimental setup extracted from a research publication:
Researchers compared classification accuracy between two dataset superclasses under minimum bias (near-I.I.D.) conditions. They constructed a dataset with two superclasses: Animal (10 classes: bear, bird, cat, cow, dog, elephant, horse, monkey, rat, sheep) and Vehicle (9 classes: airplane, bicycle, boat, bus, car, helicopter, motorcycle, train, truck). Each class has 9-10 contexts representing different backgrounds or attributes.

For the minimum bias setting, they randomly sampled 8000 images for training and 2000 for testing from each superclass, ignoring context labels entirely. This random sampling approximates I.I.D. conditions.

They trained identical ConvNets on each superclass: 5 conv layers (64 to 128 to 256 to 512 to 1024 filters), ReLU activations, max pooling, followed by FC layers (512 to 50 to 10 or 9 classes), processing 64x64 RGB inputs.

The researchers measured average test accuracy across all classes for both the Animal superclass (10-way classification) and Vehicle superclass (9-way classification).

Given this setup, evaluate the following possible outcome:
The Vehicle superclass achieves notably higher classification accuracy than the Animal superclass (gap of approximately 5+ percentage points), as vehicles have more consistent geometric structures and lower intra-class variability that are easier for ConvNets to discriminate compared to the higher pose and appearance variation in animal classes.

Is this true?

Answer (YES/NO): YES